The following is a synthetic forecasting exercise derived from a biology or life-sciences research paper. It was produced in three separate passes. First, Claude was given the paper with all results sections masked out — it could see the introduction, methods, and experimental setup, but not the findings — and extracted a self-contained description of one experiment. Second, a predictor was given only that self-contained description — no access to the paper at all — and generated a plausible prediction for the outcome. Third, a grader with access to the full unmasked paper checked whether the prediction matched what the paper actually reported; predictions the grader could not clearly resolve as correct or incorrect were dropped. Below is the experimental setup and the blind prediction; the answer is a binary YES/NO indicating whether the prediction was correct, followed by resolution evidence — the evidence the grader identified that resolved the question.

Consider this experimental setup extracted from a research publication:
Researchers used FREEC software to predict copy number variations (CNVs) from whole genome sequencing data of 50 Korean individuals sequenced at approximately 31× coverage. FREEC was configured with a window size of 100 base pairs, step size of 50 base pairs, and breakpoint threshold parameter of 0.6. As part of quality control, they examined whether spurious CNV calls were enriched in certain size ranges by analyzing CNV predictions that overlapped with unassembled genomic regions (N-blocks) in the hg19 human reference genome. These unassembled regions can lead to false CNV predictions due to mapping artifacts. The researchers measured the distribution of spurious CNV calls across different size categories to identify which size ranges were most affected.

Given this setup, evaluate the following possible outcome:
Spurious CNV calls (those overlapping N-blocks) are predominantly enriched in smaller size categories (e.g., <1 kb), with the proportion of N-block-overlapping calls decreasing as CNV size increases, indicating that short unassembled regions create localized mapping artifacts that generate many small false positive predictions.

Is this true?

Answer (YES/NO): NO